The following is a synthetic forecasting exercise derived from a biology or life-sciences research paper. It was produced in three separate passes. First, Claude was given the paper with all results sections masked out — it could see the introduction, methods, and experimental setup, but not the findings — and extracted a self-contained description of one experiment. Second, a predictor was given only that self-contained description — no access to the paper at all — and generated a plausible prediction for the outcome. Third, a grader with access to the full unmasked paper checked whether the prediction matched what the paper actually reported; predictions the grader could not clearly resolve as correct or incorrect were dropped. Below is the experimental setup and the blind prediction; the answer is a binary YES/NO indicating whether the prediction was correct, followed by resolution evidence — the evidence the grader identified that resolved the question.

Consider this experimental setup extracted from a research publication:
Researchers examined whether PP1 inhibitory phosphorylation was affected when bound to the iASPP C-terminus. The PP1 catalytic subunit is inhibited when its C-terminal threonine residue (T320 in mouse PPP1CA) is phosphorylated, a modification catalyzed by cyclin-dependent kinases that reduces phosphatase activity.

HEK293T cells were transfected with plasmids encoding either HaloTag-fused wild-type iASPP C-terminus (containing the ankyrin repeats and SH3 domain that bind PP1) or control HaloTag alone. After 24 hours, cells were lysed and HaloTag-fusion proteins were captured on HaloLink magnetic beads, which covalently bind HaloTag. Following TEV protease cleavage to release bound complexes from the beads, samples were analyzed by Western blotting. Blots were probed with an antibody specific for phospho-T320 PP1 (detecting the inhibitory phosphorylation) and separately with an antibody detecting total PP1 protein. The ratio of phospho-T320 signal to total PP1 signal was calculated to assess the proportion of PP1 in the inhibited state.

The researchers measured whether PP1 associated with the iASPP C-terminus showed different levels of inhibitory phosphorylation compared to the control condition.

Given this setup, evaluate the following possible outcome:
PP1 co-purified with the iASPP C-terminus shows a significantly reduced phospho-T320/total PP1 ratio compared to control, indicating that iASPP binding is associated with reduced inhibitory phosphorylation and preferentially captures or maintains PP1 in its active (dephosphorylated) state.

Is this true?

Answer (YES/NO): YES